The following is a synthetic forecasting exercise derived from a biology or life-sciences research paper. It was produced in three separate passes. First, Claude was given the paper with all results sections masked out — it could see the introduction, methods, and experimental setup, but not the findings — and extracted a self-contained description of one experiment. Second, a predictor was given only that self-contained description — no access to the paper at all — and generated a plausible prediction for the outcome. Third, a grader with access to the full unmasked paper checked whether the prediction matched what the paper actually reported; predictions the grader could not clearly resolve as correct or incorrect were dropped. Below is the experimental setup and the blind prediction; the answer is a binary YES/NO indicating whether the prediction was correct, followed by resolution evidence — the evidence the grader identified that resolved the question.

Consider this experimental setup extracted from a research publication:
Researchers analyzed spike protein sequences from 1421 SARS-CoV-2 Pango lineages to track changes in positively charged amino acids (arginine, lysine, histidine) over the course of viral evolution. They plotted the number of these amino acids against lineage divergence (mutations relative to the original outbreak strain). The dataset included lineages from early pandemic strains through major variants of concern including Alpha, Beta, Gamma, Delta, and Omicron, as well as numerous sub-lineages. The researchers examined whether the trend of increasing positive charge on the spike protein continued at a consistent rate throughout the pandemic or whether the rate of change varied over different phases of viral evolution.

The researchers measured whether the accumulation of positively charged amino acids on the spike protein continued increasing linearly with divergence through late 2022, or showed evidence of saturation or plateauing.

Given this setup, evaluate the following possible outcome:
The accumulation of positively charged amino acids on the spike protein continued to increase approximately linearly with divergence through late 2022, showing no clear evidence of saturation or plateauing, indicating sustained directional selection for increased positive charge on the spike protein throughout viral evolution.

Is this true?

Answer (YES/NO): NO